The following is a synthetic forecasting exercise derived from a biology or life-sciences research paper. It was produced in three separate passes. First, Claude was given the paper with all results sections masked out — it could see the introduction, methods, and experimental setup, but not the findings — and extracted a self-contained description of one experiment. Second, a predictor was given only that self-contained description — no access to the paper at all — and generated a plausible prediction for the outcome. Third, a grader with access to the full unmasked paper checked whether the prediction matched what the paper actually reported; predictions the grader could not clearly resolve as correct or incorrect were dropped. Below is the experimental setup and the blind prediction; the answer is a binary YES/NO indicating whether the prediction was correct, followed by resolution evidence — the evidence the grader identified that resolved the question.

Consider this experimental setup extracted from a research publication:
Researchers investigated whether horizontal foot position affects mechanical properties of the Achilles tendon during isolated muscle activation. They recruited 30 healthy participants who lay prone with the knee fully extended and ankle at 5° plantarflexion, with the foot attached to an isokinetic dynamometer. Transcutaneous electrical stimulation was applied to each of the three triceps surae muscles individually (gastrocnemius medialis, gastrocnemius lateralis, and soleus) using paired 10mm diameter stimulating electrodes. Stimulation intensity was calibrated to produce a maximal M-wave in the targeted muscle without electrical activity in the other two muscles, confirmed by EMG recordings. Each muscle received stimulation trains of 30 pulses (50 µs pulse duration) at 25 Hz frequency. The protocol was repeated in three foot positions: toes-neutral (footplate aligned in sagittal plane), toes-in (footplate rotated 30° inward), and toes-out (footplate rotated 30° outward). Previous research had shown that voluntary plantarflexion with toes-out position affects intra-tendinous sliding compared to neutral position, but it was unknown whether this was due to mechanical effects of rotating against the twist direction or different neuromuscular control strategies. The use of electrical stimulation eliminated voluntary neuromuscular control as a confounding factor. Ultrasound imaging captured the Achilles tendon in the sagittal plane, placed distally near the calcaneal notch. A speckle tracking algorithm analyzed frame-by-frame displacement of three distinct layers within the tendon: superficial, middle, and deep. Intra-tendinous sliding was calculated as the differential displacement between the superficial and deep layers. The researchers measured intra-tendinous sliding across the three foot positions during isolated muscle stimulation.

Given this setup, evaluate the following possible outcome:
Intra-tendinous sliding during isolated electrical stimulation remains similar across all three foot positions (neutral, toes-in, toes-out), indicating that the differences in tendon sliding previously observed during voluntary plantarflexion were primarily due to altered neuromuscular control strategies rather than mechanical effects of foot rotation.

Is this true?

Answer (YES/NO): NO